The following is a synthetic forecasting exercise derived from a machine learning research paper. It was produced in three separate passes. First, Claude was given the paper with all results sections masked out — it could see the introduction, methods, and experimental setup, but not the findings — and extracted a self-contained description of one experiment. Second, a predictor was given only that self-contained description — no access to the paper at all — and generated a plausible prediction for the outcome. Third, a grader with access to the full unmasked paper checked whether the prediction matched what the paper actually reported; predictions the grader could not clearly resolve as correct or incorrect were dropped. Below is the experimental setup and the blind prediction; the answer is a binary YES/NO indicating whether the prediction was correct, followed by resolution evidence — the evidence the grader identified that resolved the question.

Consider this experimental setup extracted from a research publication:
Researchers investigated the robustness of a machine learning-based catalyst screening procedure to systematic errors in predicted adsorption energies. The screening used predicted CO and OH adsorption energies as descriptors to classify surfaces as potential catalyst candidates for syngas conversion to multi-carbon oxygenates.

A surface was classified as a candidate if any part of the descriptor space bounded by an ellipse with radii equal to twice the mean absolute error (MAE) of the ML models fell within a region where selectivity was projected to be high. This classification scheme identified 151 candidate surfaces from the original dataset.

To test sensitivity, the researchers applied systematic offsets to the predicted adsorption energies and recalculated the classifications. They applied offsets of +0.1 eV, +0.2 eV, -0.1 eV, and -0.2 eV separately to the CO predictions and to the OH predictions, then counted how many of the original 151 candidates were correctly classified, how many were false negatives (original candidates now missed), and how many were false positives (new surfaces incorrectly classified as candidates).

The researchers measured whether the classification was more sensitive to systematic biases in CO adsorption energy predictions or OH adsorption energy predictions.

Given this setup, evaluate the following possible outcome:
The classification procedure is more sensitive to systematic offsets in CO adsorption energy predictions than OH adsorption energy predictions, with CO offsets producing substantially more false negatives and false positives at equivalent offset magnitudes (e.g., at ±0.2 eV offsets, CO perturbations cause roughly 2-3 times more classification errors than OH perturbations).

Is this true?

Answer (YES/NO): YES